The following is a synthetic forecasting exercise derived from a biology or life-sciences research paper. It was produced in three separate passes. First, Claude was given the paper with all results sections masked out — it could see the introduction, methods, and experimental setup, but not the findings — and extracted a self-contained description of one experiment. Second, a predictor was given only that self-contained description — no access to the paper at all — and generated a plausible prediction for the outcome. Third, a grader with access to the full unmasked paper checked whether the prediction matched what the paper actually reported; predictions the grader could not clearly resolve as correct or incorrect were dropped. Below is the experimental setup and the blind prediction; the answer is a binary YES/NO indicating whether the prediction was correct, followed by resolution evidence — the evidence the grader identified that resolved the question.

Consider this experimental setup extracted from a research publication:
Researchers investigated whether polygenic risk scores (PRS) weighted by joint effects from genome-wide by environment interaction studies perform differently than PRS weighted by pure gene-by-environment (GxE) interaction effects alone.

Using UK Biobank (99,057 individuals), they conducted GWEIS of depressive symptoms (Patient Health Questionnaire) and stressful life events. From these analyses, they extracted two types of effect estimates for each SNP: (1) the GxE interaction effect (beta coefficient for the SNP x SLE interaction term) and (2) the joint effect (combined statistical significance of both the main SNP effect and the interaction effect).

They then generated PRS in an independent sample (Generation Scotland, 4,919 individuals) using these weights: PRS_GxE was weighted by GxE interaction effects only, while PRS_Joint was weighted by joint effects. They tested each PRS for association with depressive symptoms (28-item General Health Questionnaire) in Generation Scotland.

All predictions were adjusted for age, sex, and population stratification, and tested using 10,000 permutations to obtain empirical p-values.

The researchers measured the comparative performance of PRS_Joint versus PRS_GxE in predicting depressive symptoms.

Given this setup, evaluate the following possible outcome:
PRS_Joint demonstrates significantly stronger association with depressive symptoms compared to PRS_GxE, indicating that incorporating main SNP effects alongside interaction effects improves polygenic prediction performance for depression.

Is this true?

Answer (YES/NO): YES